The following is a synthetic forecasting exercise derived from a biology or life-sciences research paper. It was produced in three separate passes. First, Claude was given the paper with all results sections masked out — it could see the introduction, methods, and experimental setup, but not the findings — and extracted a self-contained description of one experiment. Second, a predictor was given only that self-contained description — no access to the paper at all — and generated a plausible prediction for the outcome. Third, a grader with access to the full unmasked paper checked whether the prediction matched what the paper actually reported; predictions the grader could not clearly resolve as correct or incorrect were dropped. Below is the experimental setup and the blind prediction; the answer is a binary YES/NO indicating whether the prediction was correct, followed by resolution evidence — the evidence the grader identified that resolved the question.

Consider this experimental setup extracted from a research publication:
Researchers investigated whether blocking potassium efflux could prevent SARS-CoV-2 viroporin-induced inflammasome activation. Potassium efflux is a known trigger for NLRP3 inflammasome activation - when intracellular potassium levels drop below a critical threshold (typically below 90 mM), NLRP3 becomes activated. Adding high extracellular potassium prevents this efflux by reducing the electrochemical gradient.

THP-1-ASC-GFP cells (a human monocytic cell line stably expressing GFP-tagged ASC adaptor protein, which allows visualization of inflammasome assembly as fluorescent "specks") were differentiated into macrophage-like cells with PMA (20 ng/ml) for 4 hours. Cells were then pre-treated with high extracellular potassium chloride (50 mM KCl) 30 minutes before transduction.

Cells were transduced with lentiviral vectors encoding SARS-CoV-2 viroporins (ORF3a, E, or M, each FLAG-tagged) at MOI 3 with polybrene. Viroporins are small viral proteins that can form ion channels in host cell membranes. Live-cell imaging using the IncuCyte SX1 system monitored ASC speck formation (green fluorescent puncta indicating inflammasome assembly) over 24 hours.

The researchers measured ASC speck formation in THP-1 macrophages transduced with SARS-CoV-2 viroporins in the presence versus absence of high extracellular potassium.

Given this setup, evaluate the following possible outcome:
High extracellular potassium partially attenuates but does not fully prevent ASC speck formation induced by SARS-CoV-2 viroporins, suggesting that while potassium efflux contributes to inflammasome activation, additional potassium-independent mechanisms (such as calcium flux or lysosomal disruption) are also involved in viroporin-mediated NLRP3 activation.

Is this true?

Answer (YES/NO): NO